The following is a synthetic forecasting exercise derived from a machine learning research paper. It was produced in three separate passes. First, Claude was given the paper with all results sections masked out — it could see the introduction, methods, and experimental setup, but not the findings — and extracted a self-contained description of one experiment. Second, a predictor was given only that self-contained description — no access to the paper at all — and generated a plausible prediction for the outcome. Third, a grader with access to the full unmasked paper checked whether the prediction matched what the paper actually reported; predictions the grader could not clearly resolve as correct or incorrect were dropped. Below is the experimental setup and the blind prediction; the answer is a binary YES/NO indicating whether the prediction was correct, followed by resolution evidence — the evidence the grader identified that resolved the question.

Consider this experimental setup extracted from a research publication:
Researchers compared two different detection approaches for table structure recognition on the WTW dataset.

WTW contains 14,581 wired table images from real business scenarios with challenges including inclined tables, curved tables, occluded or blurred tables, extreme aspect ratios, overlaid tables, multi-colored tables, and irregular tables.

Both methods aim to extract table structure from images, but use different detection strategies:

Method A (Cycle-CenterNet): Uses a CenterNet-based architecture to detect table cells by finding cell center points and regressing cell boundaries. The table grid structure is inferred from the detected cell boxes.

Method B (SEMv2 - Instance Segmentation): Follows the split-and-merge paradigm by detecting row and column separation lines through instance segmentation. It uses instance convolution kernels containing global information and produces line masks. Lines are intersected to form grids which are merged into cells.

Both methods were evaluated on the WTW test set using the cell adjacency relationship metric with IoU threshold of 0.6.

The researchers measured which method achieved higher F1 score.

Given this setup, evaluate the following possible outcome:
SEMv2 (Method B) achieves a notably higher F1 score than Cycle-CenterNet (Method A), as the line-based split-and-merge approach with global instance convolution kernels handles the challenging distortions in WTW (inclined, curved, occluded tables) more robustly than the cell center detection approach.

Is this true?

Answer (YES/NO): YES